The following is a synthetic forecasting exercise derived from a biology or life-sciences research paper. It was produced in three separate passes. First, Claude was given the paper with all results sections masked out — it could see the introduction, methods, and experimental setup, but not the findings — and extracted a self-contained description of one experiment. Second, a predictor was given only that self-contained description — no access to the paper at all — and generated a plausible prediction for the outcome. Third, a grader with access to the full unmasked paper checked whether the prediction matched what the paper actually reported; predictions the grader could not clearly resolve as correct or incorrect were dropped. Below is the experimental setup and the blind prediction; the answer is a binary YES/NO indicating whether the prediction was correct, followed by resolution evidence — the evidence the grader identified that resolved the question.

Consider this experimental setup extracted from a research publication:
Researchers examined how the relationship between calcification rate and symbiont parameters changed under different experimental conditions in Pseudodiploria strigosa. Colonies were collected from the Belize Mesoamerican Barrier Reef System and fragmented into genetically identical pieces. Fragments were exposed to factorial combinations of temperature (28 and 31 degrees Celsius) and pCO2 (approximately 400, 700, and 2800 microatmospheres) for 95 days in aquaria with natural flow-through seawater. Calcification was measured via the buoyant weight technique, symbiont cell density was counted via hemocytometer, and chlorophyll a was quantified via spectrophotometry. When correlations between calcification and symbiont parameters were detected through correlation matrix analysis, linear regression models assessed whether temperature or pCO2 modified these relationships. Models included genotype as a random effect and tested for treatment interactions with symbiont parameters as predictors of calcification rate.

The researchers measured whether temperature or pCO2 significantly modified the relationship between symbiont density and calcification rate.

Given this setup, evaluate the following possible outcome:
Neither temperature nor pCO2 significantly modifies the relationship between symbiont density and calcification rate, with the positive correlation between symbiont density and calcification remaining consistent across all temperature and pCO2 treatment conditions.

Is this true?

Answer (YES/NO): NO